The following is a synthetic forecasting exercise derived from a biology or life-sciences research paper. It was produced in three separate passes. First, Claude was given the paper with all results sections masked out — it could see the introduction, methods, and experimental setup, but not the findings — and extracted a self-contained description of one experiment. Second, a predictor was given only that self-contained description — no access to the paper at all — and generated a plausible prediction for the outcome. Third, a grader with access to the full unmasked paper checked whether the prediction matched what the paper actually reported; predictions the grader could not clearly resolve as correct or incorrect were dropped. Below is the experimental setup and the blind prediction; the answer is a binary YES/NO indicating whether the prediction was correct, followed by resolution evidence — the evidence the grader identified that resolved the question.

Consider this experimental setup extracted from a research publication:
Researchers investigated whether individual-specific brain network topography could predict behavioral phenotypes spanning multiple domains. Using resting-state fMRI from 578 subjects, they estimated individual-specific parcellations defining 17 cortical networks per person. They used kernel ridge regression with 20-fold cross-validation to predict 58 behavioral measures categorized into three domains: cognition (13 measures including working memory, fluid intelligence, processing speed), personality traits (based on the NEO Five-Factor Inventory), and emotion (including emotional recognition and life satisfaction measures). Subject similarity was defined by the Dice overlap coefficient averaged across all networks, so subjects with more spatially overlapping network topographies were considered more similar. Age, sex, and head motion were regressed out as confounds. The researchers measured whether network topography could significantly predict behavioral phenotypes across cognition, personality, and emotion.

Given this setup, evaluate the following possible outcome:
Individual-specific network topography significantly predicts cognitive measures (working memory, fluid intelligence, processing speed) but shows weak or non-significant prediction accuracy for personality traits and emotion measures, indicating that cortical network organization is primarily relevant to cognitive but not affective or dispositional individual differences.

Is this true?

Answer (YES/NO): NO